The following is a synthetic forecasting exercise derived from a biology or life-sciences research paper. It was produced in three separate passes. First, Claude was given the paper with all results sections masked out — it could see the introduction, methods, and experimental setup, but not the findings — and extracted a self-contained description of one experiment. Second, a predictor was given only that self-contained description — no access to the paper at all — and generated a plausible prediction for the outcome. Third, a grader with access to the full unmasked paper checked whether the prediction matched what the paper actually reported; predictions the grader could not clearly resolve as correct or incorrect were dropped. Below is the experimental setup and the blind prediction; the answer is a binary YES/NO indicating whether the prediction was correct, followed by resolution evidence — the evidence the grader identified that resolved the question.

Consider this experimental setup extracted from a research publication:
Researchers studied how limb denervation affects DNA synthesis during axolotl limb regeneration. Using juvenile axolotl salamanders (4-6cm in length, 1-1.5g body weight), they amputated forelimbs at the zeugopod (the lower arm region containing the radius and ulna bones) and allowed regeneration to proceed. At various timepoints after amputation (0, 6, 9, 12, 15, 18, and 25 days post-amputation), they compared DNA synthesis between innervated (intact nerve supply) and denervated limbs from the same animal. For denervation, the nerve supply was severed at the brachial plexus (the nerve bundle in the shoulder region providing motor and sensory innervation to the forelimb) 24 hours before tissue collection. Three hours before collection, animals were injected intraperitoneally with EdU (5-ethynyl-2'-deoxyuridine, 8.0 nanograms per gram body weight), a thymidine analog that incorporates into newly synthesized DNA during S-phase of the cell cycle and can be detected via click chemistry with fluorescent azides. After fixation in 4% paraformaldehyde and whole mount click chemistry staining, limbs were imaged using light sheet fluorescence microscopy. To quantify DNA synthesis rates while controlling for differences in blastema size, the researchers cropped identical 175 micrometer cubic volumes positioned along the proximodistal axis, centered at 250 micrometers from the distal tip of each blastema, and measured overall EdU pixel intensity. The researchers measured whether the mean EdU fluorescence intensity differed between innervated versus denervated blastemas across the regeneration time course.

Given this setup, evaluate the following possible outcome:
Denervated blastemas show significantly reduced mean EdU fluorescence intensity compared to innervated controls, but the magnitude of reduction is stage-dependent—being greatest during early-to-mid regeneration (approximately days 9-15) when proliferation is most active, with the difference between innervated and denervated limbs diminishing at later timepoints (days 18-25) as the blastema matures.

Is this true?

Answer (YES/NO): YES